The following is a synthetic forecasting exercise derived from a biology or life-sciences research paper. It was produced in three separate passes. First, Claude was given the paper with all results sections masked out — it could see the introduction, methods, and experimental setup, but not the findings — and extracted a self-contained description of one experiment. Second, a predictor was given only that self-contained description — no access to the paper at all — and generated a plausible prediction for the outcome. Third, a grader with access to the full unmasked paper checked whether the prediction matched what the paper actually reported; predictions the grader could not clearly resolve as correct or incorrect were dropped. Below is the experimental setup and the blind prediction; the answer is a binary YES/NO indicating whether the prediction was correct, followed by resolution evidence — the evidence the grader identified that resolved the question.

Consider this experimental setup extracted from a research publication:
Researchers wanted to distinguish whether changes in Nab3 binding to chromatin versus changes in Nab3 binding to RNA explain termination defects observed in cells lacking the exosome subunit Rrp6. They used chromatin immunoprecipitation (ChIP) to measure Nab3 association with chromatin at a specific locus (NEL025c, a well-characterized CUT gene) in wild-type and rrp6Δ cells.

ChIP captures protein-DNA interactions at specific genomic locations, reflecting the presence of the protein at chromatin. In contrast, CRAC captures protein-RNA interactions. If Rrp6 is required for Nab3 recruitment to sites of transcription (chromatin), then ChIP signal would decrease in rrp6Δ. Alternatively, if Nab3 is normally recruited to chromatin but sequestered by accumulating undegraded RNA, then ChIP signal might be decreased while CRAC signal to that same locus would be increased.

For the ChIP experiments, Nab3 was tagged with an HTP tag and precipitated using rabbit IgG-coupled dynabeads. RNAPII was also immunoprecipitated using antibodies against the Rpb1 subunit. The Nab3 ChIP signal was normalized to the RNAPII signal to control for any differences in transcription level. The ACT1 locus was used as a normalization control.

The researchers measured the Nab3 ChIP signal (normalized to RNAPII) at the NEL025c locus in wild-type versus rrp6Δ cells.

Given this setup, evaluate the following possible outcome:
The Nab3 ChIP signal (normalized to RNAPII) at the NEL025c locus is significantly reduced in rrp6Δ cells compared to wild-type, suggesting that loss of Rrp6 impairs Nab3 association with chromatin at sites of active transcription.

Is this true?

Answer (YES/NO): YES